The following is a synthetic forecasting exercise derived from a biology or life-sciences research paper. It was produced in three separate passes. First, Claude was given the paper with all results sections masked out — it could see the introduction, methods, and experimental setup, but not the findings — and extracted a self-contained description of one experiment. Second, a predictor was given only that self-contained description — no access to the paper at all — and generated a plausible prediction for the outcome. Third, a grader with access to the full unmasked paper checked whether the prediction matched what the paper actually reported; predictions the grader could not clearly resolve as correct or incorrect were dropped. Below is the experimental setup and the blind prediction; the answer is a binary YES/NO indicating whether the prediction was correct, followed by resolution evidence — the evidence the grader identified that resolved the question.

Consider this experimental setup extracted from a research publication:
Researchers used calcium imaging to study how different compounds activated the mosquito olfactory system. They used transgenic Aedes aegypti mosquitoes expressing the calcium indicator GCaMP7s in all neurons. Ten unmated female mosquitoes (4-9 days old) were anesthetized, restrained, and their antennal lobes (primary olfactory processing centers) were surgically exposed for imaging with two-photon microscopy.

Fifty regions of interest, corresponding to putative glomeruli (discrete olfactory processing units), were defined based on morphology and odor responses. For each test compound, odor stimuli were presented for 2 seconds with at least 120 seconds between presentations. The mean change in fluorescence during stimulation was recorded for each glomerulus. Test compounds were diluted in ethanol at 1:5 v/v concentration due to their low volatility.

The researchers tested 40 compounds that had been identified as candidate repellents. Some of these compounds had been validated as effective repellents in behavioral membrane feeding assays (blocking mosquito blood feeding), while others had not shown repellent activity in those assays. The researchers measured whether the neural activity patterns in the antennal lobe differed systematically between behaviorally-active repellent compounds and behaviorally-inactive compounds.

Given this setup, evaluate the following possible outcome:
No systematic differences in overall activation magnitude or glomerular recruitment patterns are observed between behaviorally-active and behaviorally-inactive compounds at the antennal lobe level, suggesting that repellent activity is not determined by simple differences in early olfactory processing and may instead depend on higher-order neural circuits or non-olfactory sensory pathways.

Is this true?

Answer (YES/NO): YES